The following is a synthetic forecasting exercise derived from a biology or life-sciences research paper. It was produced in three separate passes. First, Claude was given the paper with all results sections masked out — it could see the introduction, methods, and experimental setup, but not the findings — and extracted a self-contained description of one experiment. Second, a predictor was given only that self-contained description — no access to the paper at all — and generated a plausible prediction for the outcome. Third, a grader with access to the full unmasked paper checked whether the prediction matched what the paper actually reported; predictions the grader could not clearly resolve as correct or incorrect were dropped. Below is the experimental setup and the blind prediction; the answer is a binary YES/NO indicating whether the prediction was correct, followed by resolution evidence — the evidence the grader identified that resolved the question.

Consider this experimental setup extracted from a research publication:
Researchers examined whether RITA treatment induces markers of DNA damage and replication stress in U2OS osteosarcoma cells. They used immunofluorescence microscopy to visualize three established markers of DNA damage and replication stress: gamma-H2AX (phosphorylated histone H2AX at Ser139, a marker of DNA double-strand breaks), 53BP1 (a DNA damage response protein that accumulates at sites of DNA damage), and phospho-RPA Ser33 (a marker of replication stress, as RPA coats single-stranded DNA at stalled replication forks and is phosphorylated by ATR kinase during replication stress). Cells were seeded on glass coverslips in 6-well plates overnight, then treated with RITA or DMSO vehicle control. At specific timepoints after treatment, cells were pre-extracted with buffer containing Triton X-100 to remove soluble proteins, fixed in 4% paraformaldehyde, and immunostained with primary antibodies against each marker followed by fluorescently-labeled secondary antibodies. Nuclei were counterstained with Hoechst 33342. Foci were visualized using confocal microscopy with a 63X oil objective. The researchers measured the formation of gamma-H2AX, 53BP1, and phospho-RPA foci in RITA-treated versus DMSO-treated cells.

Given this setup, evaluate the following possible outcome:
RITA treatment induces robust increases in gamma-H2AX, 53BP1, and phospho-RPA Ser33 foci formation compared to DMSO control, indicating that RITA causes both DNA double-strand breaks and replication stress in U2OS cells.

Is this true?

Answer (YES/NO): NO